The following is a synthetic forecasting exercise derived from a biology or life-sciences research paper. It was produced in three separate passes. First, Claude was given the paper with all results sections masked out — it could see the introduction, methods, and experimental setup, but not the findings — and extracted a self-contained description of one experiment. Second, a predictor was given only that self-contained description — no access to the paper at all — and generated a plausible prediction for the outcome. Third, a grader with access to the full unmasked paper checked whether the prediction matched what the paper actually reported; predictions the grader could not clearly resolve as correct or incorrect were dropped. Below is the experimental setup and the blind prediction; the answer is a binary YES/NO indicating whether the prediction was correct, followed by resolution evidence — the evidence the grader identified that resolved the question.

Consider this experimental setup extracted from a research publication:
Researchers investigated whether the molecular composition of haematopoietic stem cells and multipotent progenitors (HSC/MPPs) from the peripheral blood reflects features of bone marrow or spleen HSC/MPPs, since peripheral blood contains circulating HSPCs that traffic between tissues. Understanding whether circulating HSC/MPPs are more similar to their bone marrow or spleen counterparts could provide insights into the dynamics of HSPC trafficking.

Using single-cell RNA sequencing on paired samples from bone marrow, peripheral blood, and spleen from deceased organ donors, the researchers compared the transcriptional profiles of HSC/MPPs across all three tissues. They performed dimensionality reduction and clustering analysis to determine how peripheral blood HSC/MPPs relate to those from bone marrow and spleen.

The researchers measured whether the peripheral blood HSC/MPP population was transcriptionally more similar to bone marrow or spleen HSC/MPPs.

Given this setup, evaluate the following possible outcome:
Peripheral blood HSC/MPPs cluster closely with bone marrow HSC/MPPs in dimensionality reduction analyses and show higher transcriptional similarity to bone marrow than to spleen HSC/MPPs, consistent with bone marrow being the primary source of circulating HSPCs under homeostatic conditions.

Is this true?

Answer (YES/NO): NO